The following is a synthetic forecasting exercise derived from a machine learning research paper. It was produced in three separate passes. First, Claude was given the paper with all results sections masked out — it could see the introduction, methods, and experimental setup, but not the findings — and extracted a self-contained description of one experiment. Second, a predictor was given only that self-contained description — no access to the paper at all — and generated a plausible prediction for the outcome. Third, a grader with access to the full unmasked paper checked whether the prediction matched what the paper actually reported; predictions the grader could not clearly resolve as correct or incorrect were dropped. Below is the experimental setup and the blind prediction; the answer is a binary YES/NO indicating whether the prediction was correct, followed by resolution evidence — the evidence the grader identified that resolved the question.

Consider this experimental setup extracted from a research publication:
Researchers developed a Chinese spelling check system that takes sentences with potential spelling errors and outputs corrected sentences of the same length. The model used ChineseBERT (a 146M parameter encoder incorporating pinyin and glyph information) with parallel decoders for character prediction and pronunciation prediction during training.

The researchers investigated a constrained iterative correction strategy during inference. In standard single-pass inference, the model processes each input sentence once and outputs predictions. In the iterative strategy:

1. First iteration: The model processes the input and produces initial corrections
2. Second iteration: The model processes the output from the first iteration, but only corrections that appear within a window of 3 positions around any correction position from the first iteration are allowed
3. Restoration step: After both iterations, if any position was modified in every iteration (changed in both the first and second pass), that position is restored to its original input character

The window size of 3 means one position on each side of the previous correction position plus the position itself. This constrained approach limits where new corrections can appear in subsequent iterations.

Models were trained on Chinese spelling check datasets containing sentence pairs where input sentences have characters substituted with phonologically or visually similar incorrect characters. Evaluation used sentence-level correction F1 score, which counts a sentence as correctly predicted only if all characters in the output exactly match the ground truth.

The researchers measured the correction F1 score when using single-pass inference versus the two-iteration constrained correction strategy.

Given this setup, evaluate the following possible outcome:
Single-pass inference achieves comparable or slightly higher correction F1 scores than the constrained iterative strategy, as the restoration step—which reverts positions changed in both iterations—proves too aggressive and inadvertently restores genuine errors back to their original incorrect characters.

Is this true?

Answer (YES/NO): NO